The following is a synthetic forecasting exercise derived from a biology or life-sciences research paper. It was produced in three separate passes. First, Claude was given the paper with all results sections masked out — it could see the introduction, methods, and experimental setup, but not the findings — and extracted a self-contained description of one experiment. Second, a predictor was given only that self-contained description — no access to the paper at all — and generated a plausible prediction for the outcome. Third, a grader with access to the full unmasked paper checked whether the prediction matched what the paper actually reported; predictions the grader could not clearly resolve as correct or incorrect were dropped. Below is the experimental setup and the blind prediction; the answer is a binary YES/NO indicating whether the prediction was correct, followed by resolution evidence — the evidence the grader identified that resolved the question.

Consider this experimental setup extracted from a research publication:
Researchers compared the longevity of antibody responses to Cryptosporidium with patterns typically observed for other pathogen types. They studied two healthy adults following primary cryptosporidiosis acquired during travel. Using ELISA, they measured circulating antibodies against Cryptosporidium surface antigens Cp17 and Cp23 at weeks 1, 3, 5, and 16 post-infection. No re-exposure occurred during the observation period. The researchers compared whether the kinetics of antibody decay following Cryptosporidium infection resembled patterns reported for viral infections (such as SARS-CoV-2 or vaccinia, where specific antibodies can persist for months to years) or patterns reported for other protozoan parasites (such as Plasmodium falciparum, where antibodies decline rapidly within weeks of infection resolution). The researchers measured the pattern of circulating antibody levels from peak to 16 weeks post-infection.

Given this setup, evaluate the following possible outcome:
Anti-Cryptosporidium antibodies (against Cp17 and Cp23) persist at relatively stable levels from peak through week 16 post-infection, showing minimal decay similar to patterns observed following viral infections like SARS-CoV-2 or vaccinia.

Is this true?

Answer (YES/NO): NO